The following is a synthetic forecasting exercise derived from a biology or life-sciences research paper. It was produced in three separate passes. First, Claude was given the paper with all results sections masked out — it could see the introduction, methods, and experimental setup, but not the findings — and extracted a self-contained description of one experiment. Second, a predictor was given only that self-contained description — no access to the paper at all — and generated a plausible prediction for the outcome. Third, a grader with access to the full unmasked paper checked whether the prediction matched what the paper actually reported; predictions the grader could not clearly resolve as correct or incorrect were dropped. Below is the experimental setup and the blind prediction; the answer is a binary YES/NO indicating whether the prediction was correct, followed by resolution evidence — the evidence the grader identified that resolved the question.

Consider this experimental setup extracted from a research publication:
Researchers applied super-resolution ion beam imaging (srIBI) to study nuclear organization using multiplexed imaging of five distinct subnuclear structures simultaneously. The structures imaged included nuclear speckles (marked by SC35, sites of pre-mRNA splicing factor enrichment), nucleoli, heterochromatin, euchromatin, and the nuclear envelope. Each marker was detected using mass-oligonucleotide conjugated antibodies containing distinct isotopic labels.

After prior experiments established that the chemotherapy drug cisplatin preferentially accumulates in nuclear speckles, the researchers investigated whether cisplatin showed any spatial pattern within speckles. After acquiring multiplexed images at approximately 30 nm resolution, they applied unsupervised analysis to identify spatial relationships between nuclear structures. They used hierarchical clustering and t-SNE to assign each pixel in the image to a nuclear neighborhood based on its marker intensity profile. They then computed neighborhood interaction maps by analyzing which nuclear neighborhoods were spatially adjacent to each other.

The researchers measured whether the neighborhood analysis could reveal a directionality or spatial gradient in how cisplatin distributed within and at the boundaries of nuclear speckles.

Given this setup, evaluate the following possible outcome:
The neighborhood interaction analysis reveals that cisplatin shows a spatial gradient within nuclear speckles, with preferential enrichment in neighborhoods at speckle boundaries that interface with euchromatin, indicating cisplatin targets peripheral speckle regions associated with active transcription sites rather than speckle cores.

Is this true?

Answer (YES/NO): NO